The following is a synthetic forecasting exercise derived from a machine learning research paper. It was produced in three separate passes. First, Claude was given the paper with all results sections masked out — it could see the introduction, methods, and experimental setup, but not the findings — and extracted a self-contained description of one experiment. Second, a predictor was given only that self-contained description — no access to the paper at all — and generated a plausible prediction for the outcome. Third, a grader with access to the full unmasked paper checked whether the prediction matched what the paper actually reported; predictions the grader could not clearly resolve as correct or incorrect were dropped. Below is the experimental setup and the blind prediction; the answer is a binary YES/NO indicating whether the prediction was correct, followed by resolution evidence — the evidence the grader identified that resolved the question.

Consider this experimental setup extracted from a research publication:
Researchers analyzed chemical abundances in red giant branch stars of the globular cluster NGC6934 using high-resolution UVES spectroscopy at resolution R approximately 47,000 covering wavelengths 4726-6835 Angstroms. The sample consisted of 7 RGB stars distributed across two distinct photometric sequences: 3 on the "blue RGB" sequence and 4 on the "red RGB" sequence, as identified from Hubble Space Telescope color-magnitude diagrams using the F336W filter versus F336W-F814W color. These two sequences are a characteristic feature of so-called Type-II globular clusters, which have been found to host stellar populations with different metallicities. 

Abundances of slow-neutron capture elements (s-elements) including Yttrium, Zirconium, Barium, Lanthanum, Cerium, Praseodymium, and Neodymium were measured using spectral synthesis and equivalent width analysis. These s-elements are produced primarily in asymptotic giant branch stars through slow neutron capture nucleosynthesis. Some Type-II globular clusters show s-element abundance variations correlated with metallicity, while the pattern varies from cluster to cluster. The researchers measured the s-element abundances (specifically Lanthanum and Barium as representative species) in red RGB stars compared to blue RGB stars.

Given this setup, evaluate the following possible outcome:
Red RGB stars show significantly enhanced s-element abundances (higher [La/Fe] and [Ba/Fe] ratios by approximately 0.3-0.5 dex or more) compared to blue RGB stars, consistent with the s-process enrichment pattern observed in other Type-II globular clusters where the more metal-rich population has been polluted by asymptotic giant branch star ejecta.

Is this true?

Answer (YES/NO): NO